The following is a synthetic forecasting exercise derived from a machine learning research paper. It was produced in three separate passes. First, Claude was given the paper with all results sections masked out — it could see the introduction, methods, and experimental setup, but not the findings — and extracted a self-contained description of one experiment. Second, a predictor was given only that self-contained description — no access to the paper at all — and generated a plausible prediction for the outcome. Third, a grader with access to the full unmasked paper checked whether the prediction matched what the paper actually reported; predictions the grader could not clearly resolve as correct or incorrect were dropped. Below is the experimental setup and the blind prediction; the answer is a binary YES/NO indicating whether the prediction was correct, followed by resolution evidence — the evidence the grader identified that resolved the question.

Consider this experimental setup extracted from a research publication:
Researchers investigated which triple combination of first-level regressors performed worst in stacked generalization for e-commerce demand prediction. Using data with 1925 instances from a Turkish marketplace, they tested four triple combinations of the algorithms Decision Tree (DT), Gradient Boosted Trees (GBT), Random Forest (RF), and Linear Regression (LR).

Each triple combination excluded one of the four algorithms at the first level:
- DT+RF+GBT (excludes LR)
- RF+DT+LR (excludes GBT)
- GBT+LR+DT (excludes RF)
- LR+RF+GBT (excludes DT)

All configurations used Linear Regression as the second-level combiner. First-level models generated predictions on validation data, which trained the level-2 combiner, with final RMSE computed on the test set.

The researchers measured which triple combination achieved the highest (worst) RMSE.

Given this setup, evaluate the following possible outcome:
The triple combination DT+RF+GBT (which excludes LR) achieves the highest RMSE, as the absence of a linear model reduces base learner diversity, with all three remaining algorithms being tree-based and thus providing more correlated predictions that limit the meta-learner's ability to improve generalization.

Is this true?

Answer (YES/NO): NO